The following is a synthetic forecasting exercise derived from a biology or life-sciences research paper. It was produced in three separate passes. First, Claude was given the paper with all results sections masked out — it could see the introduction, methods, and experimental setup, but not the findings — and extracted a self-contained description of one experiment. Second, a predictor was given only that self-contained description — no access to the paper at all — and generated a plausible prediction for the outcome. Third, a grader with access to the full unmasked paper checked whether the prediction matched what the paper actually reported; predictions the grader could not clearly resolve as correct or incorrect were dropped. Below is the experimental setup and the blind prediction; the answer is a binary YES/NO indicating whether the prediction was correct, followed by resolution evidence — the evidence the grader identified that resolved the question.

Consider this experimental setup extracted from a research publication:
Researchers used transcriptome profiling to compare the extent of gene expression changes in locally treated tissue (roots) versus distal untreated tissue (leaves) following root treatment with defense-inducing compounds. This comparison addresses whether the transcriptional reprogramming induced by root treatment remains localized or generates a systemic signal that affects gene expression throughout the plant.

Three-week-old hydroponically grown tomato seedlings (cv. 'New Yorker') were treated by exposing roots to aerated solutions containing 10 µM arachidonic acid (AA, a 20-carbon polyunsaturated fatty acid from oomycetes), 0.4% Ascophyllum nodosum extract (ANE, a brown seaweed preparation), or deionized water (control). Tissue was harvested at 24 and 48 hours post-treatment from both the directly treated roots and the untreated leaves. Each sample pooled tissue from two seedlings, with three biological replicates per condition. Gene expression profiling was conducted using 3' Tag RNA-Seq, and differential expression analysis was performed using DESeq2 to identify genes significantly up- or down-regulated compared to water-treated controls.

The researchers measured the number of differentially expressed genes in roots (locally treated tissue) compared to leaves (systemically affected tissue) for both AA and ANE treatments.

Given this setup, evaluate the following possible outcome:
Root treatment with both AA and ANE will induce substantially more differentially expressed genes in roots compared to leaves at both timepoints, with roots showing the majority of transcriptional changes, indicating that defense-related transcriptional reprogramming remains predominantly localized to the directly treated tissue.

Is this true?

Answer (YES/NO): YES